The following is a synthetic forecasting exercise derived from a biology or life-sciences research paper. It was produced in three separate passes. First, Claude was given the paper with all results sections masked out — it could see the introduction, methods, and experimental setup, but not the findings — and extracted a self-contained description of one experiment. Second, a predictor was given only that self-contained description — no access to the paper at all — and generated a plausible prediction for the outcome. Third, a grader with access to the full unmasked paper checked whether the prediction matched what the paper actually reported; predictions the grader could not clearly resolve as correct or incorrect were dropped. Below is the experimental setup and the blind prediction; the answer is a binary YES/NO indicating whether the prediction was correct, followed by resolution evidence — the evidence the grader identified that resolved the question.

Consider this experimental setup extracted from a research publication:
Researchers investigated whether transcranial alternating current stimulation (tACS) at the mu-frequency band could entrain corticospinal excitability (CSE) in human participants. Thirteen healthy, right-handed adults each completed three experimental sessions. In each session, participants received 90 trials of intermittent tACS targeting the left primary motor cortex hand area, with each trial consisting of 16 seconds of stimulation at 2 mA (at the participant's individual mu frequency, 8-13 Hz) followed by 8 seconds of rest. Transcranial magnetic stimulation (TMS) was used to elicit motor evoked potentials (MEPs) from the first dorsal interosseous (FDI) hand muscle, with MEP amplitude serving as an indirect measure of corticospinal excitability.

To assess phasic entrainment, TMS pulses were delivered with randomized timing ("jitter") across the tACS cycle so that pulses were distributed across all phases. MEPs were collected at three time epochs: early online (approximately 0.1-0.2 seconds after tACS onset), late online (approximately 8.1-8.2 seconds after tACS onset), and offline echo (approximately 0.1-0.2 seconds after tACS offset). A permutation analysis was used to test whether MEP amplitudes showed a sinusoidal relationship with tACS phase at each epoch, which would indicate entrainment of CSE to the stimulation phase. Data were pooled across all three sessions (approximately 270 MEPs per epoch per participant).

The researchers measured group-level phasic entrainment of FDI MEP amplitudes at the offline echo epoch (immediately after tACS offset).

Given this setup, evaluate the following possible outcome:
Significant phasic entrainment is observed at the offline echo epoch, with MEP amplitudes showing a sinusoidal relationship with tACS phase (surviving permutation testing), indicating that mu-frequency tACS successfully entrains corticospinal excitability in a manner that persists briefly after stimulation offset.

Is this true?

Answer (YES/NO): YES